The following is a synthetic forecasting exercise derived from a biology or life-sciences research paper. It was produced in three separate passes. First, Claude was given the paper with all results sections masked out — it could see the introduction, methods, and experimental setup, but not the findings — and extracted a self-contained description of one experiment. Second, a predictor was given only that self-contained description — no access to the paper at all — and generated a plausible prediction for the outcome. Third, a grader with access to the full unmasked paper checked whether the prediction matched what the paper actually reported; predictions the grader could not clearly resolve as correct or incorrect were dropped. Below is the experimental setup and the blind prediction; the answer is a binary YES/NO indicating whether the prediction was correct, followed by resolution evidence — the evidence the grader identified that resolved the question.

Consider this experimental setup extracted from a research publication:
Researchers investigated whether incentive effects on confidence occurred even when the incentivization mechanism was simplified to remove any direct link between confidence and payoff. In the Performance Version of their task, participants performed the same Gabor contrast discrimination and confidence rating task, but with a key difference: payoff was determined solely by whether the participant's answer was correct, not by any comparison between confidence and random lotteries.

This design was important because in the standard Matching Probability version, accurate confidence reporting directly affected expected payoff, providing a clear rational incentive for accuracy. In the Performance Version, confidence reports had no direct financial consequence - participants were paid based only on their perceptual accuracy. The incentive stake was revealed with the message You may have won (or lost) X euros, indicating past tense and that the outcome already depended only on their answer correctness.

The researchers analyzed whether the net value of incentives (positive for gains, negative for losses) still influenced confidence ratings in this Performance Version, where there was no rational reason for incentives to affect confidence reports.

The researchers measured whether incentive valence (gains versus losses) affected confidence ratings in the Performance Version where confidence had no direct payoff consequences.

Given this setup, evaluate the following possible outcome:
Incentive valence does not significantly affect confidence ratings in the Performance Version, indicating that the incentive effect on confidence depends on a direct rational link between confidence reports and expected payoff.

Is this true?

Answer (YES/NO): NO